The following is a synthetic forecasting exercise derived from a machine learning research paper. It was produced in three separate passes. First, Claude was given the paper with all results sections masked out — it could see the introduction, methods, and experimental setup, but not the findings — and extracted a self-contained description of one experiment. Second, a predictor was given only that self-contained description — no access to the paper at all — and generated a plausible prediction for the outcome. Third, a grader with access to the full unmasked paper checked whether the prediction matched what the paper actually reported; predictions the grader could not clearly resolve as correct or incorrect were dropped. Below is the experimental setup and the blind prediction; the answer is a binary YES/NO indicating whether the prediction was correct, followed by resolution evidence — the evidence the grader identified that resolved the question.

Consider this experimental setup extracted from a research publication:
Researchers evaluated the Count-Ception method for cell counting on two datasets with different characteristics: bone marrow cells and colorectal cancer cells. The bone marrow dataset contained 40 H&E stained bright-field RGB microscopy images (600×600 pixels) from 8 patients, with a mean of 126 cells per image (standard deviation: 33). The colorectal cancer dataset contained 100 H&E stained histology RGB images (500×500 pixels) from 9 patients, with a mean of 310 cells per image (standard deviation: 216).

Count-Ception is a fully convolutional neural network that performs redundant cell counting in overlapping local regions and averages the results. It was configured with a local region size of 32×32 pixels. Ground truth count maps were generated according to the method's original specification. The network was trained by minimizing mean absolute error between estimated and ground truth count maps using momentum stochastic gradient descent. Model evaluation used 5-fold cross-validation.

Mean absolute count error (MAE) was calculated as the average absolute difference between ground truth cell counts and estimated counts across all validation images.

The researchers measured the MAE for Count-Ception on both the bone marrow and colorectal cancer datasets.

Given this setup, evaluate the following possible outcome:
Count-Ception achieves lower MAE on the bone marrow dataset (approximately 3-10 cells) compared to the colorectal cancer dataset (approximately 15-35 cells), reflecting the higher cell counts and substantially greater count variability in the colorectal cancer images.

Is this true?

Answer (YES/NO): YES